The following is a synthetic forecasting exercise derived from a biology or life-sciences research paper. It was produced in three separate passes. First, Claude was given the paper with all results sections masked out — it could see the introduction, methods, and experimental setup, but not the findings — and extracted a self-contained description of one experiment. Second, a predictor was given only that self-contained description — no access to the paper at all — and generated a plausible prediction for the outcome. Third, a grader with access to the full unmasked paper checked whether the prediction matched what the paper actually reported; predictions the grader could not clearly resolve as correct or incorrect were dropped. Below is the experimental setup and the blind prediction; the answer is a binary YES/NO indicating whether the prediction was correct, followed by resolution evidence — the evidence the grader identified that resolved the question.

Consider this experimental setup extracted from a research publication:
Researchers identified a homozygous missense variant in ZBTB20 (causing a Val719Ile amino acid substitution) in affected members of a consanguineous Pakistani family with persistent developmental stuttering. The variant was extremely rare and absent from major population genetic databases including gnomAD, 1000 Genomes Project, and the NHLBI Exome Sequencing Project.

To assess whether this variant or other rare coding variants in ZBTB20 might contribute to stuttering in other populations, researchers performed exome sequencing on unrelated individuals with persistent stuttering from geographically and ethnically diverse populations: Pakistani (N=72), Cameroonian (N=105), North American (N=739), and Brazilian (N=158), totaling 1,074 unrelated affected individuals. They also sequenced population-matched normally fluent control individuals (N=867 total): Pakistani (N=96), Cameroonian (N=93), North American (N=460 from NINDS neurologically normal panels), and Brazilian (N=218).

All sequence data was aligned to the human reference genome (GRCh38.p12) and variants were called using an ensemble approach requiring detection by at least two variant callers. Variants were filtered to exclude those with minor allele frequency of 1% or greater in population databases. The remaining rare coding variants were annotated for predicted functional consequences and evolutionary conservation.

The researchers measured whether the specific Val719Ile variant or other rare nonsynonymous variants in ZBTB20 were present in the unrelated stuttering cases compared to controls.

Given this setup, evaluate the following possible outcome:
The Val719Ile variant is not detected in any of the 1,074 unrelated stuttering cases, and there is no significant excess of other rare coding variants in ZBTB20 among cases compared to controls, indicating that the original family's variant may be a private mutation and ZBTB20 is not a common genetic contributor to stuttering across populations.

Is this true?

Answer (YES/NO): NO